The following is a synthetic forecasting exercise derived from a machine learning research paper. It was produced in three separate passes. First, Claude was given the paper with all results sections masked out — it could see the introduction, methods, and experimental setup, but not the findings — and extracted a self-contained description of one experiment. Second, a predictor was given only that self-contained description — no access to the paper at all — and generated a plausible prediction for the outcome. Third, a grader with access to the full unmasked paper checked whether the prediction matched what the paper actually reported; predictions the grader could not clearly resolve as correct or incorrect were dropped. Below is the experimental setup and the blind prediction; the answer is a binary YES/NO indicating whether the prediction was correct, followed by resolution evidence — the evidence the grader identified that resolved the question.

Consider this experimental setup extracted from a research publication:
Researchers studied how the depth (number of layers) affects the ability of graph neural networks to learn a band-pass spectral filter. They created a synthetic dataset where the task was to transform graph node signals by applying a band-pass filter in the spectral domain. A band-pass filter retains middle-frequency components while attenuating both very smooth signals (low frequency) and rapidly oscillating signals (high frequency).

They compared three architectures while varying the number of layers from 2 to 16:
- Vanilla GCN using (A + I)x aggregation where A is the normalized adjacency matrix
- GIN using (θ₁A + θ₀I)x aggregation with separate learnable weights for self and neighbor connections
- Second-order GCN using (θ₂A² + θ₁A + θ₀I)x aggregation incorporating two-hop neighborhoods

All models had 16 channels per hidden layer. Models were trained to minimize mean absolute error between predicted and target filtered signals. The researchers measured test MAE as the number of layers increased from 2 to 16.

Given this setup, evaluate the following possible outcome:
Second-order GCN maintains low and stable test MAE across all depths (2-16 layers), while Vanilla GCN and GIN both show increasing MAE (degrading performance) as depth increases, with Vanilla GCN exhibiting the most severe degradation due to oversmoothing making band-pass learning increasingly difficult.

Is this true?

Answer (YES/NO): NO